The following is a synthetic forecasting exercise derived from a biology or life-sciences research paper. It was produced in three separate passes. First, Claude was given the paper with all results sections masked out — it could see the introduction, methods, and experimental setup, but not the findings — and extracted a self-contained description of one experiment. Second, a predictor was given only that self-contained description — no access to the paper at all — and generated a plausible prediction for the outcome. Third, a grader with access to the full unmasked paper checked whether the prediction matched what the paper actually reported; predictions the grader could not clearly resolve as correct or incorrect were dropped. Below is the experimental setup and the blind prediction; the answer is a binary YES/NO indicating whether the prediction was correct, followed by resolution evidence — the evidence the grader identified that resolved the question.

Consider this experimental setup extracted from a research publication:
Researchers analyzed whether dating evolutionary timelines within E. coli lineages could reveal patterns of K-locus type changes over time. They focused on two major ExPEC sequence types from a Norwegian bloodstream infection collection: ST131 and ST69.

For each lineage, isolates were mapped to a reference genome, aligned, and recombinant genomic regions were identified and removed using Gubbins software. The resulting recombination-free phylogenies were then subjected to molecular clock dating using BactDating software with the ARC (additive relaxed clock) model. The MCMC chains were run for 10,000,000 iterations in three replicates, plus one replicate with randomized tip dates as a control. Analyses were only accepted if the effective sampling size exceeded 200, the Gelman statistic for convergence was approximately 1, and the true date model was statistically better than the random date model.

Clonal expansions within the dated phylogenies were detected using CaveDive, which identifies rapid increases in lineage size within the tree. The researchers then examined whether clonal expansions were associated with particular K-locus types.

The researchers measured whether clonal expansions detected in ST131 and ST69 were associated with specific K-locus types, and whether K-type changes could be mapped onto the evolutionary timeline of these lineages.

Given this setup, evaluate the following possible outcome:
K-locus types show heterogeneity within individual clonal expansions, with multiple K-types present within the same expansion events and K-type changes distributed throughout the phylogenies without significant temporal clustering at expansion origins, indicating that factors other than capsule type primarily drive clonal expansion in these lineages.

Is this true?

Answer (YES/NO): NO